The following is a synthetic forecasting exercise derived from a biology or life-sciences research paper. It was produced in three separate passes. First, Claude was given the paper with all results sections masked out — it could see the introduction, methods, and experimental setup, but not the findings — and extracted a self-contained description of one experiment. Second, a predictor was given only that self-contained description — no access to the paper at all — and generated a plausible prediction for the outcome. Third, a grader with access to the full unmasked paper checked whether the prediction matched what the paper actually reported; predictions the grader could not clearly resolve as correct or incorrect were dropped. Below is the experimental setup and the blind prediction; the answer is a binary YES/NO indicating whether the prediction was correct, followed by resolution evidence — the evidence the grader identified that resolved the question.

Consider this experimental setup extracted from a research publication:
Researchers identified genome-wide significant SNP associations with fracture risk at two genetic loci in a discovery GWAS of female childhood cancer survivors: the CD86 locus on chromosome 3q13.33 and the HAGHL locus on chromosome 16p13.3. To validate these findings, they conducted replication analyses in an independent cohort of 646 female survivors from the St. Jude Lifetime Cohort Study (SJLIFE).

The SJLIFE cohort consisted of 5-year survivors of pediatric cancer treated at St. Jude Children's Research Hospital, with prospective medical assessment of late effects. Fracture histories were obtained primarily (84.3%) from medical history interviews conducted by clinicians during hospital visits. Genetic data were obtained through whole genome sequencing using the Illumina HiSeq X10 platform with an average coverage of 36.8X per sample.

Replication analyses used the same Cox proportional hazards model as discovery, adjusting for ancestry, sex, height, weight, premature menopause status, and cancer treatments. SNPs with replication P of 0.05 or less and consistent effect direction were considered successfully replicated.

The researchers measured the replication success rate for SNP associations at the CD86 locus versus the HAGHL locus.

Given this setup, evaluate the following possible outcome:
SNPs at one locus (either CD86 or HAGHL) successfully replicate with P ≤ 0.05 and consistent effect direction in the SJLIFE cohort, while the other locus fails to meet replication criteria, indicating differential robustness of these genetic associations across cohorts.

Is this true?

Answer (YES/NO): YES